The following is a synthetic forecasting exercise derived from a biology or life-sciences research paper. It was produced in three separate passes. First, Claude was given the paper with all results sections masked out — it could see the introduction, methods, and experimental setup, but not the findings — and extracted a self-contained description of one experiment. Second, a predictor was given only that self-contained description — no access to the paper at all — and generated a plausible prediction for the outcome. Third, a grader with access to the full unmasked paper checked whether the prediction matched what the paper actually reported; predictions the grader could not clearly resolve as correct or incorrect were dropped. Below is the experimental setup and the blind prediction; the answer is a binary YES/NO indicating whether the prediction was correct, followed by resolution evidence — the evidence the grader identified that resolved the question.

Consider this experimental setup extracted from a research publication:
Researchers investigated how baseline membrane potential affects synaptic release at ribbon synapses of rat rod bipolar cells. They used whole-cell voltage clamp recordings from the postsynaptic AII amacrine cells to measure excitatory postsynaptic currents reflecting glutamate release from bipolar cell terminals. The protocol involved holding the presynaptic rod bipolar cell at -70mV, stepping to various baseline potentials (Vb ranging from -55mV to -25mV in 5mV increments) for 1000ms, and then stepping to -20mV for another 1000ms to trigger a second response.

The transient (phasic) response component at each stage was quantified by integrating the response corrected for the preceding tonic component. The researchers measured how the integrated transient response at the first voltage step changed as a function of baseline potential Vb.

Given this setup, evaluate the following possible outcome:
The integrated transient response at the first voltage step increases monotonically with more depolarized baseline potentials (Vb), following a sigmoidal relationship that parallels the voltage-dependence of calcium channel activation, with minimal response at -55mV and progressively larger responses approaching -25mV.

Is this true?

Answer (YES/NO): YES